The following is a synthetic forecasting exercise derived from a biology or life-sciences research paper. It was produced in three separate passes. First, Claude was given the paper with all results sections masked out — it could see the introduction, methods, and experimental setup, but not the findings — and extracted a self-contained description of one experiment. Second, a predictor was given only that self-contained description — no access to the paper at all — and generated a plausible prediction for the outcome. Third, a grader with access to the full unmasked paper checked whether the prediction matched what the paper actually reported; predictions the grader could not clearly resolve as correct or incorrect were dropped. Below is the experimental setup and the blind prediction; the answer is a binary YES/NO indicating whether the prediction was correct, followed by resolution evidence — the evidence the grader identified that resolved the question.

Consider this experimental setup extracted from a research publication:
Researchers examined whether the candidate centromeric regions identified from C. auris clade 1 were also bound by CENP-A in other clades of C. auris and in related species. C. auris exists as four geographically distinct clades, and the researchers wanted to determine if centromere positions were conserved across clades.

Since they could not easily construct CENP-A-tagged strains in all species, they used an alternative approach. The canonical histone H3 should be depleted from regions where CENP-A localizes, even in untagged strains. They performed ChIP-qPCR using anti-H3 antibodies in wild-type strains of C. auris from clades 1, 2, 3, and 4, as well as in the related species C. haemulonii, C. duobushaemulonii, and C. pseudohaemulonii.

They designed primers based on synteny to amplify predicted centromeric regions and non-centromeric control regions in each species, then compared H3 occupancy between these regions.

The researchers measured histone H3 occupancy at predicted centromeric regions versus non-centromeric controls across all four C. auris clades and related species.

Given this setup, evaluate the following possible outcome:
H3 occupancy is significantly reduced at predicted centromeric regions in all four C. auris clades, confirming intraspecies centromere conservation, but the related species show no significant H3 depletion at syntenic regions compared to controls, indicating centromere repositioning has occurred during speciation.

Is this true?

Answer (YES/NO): NO